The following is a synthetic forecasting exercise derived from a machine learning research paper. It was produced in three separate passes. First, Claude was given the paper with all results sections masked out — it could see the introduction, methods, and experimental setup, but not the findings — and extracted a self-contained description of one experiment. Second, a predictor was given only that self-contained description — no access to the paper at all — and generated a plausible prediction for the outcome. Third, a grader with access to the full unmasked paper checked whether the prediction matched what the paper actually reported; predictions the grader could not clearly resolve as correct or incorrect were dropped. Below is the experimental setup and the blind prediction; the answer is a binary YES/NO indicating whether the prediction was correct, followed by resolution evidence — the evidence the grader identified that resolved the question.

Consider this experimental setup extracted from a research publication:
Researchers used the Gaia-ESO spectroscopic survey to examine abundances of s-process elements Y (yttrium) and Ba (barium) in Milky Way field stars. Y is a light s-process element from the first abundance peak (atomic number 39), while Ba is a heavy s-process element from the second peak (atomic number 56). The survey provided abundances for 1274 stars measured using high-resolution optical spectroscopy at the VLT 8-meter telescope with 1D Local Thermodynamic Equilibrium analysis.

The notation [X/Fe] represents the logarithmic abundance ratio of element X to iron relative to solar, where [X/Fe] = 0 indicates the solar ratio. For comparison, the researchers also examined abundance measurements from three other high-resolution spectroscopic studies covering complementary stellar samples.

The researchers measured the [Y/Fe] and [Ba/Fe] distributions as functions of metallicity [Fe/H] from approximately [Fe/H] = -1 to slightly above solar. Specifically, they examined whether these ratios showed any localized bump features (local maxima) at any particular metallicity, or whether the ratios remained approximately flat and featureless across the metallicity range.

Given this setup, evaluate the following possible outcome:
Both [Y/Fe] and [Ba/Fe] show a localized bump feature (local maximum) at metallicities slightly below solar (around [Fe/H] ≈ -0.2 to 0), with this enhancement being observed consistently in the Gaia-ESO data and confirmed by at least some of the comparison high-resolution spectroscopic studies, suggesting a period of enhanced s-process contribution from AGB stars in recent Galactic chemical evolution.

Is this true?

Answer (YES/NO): NO